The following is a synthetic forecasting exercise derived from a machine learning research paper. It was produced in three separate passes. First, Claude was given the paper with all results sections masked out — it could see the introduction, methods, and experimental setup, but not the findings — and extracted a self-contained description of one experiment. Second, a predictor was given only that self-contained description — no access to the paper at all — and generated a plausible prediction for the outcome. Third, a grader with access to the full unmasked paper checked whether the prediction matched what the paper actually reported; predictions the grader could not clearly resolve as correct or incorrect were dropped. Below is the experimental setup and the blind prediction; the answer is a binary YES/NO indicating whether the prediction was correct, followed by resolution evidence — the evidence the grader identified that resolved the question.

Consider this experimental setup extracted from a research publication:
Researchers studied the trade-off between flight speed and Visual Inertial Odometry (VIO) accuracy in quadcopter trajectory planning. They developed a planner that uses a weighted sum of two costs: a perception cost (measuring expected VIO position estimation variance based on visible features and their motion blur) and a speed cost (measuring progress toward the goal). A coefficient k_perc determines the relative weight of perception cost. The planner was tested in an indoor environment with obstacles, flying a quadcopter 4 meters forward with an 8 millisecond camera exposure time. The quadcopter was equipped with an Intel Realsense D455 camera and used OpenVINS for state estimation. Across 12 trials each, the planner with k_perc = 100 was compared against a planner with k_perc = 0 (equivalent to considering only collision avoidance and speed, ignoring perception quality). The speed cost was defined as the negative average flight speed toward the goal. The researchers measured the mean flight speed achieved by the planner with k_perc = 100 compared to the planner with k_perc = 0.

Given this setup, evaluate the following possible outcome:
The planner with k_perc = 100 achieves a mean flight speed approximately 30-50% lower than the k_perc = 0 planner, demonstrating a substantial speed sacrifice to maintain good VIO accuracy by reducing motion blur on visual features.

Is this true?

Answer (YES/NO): NO